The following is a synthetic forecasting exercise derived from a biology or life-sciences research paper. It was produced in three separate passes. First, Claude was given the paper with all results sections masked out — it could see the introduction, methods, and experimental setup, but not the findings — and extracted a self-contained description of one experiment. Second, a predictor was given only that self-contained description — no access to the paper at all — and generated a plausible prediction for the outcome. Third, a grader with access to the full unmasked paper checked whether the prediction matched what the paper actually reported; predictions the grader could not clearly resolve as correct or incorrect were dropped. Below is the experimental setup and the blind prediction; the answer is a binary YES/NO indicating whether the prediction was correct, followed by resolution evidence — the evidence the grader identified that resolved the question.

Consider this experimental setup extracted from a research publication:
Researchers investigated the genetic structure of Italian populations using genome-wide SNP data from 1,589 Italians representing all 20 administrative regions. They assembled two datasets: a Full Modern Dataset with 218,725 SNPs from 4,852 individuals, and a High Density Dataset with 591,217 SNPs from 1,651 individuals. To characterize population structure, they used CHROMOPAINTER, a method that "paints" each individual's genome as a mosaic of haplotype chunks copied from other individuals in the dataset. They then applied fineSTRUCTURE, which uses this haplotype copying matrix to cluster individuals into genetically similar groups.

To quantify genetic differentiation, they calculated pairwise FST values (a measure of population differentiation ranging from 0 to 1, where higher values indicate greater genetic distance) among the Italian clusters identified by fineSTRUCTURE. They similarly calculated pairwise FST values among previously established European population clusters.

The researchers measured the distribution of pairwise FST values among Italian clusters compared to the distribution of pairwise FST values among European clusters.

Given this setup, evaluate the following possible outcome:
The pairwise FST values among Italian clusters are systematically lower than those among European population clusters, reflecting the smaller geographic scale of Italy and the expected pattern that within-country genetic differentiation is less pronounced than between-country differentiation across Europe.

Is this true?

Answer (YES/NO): NO